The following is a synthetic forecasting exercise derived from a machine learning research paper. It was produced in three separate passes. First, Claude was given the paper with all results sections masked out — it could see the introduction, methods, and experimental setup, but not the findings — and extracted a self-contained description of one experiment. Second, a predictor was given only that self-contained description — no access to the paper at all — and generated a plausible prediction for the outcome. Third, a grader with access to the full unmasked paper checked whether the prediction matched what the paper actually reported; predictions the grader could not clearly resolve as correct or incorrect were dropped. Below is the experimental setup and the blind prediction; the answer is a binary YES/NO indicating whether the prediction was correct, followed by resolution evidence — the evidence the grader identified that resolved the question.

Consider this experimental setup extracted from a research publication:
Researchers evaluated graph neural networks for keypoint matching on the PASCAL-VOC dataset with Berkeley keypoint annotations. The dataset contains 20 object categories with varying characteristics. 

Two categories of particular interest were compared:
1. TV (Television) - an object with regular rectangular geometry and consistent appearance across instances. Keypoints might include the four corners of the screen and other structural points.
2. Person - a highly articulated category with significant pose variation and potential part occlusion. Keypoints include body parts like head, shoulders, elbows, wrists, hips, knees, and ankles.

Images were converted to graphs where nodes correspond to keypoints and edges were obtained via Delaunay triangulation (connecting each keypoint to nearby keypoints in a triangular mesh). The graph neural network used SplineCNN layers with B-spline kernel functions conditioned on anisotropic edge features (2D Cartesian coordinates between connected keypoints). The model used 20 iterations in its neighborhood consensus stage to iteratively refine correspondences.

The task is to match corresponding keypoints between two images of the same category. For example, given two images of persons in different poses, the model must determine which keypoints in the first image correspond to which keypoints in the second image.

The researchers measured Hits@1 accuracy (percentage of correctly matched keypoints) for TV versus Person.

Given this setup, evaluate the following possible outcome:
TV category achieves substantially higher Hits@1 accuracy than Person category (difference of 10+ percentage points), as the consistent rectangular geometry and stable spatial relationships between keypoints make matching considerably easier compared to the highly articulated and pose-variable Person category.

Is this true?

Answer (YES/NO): YES